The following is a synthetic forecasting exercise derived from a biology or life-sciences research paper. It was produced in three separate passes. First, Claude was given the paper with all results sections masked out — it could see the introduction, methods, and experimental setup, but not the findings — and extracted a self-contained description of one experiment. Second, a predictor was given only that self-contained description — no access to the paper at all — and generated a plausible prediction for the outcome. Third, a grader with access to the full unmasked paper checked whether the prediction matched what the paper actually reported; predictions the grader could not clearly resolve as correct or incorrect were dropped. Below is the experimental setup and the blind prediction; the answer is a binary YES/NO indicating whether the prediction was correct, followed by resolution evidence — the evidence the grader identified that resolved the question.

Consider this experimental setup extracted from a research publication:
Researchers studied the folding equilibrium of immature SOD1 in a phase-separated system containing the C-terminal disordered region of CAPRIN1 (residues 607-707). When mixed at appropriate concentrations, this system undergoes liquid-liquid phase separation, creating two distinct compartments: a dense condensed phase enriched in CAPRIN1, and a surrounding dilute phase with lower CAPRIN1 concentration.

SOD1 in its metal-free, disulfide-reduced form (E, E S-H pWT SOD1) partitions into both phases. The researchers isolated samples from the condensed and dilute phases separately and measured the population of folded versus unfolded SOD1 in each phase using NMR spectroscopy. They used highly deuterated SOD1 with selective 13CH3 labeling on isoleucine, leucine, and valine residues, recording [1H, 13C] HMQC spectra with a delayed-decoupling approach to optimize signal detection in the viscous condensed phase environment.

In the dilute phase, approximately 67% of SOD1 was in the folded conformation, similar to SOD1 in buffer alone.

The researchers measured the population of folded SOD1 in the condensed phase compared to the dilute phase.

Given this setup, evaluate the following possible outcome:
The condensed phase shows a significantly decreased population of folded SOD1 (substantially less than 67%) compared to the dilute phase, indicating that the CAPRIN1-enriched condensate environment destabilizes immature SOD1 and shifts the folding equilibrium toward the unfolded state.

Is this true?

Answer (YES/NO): YES